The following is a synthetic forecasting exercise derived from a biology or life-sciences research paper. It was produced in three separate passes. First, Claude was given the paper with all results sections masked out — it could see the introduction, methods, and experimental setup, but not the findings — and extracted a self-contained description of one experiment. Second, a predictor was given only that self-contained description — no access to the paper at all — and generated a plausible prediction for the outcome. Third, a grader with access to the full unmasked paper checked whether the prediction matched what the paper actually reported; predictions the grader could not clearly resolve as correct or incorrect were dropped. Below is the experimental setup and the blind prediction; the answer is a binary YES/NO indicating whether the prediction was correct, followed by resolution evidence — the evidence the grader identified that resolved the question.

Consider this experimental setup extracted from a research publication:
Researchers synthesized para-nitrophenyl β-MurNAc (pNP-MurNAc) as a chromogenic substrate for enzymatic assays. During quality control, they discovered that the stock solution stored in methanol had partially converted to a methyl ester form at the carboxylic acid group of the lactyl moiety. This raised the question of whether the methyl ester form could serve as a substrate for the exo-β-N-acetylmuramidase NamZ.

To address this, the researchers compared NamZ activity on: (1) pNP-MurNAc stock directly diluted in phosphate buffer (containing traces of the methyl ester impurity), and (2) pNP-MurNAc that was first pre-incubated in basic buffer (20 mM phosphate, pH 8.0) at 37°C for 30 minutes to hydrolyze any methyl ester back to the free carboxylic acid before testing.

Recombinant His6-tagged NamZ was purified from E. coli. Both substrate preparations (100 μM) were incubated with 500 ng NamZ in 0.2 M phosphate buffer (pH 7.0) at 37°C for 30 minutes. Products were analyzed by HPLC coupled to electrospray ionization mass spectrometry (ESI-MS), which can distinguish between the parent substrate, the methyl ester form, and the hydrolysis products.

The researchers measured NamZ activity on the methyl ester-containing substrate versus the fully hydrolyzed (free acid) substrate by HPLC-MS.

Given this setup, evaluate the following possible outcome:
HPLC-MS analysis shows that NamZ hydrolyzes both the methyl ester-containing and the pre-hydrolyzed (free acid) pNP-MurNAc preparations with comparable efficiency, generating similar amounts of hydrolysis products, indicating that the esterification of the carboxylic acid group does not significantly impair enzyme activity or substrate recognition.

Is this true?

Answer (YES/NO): NO